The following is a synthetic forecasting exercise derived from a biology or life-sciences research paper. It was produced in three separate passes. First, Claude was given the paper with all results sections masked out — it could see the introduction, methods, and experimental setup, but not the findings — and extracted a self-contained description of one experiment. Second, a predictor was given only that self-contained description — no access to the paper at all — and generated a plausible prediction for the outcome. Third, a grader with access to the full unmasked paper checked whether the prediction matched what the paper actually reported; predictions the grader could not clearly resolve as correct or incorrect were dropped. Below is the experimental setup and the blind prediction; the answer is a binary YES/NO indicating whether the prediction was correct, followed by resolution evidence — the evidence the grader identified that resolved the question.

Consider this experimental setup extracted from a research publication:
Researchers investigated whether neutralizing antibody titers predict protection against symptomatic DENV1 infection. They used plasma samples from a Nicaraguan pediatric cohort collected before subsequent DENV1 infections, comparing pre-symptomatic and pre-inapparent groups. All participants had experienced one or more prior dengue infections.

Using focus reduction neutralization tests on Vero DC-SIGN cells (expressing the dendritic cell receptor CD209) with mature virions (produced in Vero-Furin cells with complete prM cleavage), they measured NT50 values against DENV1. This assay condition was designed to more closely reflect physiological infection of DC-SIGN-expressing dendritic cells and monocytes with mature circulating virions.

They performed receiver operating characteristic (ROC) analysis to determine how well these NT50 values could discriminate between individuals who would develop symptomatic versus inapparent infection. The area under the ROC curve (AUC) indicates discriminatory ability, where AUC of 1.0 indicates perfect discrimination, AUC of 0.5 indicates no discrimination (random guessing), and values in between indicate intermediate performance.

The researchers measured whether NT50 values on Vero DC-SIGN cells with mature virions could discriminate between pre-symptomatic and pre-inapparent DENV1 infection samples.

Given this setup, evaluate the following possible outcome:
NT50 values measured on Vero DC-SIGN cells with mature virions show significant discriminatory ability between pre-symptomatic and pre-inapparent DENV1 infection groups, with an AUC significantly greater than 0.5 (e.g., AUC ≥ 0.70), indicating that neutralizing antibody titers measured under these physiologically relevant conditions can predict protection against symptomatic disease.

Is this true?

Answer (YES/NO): NO